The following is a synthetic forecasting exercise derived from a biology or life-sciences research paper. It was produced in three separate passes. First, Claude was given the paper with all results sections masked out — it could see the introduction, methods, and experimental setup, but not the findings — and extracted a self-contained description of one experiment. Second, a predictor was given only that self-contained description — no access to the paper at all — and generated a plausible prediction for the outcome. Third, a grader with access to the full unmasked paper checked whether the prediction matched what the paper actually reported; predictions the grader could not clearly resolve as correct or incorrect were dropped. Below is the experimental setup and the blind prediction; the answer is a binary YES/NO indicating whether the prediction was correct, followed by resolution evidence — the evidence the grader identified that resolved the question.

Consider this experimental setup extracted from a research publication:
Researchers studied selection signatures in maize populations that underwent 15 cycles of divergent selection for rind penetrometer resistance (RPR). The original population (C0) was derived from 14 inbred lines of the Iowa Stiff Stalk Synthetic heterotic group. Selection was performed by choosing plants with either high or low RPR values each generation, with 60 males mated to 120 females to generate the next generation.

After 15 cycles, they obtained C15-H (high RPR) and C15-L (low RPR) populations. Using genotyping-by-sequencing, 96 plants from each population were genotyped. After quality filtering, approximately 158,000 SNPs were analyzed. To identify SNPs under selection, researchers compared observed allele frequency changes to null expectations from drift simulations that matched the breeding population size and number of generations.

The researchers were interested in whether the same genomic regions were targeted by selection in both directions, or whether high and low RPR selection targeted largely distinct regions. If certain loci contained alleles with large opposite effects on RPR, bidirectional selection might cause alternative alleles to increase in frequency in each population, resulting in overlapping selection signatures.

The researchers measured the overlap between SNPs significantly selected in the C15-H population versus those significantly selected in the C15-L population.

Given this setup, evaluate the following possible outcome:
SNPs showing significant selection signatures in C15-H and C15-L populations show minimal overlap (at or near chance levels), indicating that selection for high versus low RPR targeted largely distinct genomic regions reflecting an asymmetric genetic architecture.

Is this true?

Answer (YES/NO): NO